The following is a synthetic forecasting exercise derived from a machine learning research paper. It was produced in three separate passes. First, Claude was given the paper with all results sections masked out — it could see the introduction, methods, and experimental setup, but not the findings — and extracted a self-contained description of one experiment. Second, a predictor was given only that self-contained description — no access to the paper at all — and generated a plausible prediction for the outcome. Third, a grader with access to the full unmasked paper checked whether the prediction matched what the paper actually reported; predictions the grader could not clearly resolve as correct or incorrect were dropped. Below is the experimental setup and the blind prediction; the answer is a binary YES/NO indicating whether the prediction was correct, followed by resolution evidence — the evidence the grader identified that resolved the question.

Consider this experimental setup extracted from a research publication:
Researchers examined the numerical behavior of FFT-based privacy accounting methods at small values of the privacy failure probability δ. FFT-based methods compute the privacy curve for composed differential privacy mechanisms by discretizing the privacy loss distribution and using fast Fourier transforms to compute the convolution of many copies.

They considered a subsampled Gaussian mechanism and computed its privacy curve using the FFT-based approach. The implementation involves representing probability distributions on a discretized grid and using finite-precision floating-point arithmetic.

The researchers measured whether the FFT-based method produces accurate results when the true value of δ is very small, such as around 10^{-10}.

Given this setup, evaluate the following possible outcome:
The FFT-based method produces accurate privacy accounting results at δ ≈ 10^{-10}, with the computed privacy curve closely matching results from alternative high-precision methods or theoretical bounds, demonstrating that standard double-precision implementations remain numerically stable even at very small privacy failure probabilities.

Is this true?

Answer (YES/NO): NO